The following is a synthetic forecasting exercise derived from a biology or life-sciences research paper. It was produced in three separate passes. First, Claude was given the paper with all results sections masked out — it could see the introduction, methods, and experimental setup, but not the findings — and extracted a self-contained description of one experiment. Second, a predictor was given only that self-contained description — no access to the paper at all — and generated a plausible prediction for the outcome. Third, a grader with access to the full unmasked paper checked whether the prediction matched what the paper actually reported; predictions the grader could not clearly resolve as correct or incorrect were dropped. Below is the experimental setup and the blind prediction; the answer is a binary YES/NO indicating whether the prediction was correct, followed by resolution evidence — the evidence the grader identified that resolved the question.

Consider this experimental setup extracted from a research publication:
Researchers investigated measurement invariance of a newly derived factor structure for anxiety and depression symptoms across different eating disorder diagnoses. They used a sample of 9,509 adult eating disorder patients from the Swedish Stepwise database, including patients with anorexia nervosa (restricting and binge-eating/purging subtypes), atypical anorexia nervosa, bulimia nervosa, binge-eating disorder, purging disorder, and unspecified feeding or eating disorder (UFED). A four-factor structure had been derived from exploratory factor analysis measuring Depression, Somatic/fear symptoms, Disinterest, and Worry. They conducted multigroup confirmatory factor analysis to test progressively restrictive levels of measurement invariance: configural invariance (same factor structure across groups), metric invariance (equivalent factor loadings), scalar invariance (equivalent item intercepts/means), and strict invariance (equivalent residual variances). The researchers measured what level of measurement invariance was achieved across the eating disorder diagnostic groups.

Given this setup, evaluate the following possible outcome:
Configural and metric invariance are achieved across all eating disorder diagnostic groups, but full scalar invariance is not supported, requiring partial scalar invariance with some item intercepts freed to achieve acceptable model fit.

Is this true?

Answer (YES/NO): YES